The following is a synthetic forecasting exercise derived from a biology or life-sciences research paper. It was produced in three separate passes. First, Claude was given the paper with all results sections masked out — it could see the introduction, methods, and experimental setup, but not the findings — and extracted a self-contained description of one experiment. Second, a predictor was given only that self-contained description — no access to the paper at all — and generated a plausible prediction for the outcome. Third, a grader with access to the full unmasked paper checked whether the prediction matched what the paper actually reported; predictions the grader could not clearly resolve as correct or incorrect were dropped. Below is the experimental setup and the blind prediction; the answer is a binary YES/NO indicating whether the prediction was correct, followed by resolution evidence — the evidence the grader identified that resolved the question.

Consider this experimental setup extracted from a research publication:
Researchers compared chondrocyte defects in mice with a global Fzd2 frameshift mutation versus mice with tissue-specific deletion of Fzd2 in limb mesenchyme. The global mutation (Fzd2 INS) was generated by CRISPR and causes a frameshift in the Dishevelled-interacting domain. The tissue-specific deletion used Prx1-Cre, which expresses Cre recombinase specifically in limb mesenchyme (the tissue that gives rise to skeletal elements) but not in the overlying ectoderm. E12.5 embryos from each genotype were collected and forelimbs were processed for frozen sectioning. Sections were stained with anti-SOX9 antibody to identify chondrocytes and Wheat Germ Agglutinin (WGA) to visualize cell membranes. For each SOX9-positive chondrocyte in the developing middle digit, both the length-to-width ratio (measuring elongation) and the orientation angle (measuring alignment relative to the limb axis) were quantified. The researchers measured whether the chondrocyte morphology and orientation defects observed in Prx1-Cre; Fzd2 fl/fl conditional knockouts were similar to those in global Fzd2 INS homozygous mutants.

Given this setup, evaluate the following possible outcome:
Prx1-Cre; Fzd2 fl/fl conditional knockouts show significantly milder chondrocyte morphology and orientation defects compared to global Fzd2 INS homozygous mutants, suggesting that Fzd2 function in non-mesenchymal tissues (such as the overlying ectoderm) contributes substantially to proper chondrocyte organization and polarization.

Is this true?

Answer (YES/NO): NO